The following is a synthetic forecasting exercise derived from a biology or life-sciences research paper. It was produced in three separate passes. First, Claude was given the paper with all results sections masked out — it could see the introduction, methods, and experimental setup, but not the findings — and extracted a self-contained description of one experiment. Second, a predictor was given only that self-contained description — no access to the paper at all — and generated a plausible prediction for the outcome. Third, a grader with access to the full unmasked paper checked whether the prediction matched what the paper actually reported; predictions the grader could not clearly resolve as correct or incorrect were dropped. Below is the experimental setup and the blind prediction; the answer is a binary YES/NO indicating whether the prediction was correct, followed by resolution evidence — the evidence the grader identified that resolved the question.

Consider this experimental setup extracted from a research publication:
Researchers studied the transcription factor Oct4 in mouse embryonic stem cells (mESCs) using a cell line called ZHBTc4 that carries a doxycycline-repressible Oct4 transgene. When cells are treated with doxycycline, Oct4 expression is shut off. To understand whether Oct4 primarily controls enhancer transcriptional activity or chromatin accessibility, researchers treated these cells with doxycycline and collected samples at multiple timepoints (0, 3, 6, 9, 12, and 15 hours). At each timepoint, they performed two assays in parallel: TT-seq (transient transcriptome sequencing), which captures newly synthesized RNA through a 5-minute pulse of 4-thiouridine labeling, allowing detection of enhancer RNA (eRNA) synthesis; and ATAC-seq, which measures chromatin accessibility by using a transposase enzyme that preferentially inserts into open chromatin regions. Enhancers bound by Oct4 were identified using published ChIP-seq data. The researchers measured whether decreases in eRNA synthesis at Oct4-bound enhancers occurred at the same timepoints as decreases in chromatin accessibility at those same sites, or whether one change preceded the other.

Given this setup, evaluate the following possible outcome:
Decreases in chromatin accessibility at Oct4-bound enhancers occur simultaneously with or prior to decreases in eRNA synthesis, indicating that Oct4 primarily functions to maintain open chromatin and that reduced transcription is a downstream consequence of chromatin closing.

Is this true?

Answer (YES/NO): NO